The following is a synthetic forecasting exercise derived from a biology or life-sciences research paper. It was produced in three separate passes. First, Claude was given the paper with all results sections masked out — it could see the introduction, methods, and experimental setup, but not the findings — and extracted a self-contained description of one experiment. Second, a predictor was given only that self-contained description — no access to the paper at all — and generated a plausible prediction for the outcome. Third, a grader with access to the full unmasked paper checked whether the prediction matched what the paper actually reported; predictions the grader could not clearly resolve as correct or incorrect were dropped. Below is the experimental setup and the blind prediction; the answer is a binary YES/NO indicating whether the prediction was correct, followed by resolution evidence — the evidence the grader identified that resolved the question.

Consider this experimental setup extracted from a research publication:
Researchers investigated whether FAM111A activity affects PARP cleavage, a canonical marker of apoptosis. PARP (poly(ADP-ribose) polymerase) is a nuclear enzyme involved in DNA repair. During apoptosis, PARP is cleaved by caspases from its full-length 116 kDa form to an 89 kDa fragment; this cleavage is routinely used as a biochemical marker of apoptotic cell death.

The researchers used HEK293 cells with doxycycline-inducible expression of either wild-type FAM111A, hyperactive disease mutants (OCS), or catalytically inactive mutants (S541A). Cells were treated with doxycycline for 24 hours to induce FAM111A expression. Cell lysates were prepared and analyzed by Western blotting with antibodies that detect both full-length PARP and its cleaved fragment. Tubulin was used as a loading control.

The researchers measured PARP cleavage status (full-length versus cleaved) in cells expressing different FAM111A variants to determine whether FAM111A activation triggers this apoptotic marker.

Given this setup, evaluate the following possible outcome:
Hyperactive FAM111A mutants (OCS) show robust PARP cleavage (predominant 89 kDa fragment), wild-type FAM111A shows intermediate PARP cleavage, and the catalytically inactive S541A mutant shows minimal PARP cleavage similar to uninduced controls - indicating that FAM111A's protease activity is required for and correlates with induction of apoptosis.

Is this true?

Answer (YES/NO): YES